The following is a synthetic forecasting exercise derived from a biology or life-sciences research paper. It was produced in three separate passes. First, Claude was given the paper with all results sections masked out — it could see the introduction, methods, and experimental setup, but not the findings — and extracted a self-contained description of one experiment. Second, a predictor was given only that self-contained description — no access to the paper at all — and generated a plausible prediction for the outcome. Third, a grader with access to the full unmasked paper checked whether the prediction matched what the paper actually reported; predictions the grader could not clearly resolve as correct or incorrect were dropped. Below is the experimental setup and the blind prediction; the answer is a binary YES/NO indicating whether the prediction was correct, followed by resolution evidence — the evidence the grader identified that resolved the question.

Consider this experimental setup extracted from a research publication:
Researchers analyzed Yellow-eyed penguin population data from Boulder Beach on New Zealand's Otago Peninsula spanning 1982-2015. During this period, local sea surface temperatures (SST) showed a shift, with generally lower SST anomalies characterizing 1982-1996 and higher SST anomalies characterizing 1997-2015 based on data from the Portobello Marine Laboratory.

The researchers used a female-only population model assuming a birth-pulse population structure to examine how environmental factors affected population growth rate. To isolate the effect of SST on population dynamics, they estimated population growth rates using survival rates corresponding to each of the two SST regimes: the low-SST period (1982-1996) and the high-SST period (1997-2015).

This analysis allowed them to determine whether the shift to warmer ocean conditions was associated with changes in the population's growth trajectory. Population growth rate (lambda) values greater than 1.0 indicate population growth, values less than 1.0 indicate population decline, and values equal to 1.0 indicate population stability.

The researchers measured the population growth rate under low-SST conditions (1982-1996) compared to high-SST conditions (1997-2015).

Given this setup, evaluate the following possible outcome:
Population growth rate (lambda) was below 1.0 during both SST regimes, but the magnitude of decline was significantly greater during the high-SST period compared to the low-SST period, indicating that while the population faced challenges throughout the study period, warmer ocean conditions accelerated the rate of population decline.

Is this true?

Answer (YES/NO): NO